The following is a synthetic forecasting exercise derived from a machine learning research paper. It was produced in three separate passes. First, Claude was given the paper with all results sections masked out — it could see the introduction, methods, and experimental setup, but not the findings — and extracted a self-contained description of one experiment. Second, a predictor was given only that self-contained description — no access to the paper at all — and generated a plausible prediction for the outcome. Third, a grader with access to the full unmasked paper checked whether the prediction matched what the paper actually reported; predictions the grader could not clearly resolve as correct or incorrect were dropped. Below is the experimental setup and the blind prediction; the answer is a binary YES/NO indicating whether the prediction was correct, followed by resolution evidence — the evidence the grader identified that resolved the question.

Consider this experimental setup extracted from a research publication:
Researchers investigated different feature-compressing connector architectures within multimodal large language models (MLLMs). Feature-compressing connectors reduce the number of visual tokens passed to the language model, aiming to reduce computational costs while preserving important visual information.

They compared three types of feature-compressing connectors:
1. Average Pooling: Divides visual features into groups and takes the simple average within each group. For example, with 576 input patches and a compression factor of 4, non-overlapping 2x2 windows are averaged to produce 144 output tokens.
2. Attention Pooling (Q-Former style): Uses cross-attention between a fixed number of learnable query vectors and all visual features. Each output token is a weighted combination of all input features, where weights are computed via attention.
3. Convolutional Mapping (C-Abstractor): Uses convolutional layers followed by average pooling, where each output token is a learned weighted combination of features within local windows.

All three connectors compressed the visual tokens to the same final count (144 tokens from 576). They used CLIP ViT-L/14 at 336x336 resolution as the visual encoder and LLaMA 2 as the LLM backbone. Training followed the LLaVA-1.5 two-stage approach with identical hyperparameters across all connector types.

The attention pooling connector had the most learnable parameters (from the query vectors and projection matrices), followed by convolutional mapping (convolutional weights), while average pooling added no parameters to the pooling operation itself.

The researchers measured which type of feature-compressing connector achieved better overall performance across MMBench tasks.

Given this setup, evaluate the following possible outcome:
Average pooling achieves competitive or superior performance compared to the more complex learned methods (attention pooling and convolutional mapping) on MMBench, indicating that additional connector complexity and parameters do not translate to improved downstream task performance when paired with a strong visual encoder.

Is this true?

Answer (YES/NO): YES